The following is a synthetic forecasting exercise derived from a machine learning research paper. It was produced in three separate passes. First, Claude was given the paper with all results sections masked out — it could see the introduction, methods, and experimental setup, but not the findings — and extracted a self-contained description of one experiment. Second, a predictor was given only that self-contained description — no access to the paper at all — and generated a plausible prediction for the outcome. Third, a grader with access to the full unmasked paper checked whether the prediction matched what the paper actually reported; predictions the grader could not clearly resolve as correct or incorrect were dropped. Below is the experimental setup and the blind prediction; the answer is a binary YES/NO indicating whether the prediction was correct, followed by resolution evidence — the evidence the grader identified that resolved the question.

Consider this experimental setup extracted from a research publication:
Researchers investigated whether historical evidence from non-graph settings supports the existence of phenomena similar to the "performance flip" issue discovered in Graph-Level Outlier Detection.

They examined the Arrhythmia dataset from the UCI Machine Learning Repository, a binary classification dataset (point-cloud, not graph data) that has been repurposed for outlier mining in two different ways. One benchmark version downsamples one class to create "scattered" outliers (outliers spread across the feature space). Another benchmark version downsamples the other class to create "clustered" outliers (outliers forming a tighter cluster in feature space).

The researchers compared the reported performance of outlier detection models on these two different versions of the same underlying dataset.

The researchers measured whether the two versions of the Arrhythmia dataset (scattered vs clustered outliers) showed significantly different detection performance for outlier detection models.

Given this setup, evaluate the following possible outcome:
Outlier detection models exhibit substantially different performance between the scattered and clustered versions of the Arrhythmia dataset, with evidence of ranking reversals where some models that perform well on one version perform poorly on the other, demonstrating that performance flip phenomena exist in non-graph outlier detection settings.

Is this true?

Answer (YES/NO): NO